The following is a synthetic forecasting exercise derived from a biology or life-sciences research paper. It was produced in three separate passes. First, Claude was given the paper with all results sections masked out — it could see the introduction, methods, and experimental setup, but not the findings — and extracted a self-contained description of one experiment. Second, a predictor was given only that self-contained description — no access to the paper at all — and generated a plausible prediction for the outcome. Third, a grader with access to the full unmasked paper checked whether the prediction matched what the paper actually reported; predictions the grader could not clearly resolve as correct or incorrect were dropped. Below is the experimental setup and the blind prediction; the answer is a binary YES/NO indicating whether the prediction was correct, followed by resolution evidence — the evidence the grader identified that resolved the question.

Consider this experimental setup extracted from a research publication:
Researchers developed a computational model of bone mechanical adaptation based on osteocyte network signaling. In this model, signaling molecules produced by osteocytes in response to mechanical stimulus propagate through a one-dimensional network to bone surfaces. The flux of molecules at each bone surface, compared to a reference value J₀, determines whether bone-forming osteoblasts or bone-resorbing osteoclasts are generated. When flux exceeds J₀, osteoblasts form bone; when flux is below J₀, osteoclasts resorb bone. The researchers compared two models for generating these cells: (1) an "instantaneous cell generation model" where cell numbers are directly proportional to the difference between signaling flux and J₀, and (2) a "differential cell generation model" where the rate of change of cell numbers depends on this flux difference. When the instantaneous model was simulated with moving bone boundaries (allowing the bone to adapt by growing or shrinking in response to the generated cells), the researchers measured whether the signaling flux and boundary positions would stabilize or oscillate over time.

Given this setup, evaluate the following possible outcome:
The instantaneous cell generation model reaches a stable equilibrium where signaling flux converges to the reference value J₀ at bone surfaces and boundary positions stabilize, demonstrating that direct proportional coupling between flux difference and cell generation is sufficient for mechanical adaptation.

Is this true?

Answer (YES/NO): NO